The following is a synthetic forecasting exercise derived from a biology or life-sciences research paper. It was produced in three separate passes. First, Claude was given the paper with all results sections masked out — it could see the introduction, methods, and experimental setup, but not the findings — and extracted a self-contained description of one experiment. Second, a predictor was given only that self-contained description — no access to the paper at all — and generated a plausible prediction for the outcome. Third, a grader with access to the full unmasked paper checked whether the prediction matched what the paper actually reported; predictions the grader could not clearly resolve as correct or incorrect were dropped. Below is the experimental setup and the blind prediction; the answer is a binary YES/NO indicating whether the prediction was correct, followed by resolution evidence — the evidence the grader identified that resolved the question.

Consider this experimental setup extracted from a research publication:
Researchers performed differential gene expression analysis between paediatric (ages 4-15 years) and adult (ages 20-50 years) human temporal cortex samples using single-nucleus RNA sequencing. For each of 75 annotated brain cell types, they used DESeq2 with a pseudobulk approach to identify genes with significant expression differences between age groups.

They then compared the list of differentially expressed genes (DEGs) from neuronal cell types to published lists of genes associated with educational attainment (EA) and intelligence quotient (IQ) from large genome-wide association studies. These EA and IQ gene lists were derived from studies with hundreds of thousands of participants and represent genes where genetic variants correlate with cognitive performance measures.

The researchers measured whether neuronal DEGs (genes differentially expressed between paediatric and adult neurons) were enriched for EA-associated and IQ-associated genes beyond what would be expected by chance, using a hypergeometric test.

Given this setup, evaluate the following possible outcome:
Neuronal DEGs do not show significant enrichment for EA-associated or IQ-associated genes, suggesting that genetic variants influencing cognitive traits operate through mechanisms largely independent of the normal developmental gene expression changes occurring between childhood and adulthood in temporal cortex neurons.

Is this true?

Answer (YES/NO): NO